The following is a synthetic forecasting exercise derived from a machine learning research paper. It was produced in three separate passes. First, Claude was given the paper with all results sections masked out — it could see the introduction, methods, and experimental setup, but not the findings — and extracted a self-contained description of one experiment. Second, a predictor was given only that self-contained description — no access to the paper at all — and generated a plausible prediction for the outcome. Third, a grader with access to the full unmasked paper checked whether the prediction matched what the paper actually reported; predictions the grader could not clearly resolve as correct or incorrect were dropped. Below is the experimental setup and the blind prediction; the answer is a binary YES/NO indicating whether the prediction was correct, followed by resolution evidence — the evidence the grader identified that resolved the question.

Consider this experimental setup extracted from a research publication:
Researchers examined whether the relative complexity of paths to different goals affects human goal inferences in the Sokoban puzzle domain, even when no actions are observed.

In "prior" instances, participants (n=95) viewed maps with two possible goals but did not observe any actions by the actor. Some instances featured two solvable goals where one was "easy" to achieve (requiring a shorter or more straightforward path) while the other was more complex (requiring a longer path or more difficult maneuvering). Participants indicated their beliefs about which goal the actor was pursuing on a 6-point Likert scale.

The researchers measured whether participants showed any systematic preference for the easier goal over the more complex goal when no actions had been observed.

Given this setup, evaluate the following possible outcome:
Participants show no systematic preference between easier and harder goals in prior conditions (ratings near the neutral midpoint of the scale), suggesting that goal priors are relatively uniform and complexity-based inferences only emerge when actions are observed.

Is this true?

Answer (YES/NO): NO